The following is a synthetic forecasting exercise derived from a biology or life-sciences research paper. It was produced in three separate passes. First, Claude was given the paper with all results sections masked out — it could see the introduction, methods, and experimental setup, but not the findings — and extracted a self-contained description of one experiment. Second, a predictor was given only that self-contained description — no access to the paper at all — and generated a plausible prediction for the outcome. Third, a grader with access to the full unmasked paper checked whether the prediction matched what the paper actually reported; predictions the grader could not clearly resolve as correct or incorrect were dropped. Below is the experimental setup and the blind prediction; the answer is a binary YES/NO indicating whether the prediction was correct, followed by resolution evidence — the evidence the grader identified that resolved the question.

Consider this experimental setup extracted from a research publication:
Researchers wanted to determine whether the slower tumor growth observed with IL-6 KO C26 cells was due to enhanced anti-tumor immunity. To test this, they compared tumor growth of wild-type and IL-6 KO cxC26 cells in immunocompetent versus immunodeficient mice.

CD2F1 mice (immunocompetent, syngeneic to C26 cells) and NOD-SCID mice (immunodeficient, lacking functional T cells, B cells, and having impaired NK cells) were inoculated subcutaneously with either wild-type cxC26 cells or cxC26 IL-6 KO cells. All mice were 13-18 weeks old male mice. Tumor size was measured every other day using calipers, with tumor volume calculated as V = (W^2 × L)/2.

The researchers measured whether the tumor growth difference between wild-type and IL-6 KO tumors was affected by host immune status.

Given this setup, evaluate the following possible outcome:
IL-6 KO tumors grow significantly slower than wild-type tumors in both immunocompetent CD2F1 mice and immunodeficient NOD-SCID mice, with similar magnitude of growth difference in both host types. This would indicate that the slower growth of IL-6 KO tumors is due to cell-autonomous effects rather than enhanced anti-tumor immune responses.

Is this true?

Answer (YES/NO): NO